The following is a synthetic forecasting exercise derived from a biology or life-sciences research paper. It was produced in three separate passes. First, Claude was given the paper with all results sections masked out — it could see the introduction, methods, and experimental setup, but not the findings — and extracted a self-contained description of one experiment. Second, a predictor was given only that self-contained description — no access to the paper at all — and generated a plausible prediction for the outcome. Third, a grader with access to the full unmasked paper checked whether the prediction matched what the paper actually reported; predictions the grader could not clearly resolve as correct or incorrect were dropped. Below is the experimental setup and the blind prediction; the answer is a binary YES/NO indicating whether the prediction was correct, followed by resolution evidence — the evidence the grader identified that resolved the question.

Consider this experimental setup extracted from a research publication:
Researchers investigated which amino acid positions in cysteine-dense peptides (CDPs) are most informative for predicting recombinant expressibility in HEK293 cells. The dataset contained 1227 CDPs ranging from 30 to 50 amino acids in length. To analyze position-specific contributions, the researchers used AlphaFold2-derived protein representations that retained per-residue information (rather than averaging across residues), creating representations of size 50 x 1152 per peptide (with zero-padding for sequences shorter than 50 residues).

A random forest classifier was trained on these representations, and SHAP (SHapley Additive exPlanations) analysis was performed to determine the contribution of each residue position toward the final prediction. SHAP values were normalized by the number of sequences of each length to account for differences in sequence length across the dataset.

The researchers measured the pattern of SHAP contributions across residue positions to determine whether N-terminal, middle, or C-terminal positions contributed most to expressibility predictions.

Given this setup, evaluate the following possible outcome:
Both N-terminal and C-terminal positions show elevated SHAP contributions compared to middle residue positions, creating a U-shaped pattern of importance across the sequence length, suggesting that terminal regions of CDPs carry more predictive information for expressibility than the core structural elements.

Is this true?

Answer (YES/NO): NO